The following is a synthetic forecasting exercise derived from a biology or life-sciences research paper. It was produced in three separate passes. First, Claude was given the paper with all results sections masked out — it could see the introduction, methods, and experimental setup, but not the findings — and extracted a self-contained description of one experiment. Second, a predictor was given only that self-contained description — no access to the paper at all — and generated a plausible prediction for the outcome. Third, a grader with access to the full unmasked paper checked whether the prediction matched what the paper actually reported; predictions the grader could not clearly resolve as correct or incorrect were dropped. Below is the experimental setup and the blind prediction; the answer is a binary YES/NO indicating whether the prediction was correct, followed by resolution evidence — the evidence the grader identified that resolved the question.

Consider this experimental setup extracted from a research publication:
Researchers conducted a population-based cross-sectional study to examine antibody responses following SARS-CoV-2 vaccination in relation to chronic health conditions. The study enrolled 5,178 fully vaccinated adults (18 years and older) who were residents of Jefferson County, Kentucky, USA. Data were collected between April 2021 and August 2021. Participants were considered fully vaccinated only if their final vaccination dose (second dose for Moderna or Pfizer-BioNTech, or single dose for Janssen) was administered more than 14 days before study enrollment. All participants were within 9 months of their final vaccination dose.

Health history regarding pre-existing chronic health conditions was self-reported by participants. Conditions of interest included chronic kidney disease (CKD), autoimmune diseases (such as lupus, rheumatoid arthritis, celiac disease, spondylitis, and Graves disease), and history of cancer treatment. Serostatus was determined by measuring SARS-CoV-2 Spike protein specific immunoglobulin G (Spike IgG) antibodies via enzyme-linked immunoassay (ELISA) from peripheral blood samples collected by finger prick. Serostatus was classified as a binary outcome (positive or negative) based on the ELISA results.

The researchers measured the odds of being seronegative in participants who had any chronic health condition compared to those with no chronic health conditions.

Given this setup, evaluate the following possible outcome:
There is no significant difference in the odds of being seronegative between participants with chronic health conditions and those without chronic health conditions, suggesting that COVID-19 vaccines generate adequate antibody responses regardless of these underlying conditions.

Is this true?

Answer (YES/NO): NO